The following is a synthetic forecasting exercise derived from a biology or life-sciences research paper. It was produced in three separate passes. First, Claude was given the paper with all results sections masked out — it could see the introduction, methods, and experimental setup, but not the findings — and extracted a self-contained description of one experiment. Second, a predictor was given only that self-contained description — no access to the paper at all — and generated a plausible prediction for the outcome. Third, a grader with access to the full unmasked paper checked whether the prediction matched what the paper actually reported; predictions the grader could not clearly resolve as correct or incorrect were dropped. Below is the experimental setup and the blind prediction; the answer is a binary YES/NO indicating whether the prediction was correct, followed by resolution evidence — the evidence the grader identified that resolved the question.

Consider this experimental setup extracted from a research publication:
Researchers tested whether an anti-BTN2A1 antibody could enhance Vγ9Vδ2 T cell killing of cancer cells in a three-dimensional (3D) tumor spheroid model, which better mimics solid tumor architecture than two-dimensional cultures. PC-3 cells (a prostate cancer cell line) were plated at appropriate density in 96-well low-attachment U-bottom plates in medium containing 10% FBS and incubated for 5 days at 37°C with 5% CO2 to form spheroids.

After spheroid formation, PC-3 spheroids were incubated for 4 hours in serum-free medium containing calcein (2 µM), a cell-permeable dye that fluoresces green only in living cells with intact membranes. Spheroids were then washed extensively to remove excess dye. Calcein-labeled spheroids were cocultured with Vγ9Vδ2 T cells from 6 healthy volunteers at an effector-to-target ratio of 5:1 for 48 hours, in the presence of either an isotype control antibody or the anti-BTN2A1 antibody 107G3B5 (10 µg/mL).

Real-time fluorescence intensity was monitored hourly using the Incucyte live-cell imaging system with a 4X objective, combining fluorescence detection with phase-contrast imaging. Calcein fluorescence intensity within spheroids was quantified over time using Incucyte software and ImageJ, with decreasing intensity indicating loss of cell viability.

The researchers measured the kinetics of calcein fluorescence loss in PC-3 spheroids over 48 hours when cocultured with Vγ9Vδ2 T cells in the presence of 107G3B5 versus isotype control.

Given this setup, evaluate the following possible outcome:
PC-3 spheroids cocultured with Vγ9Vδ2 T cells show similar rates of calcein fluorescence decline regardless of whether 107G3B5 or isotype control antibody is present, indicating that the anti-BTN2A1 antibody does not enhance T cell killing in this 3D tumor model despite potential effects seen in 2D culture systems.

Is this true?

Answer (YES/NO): NO